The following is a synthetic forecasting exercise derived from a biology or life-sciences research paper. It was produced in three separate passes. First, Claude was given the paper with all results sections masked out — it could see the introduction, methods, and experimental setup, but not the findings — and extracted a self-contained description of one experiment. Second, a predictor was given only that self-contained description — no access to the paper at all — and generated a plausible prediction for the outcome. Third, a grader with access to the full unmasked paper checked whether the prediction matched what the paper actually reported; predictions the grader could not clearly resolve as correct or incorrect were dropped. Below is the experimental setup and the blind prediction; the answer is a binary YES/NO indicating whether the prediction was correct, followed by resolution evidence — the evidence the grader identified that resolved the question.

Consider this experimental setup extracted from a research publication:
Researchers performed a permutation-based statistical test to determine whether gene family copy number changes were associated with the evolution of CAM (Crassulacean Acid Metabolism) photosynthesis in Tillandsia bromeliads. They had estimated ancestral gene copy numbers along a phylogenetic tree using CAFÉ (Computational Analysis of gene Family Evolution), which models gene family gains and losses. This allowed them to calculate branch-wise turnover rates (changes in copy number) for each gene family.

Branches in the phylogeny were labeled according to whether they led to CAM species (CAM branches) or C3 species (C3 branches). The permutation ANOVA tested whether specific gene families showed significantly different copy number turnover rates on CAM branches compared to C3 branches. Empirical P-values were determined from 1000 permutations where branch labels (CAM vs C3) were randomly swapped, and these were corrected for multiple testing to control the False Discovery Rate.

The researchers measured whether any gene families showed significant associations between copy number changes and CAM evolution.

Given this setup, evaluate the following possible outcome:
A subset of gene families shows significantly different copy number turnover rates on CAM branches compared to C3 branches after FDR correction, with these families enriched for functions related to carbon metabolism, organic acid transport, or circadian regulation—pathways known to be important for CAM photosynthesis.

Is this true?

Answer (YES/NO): YES